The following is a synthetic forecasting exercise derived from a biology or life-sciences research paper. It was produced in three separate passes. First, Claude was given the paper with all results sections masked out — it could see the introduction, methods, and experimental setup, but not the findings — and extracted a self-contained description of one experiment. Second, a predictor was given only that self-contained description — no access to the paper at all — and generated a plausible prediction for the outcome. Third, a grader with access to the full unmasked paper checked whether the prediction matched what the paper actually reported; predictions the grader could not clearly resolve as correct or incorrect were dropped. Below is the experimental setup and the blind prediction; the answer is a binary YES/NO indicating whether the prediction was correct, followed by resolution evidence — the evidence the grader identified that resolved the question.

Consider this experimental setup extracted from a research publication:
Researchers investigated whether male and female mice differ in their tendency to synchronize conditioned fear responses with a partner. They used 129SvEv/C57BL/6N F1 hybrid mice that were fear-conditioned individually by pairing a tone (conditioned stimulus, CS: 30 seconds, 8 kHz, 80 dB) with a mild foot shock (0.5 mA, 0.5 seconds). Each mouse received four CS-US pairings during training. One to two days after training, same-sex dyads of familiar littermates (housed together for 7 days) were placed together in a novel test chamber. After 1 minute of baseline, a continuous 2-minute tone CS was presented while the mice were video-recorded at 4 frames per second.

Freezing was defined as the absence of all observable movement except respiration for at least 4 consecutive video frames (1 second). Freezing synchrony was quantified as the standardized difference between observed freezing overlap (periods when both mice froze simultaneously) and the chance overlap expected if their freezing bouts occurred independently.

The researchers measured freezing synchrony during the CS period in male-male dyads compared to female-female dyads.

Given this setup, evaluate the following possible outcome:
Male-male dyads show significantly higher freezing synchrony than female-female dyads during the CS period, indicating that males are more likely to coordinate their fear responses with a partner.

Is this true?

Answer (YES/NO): YES